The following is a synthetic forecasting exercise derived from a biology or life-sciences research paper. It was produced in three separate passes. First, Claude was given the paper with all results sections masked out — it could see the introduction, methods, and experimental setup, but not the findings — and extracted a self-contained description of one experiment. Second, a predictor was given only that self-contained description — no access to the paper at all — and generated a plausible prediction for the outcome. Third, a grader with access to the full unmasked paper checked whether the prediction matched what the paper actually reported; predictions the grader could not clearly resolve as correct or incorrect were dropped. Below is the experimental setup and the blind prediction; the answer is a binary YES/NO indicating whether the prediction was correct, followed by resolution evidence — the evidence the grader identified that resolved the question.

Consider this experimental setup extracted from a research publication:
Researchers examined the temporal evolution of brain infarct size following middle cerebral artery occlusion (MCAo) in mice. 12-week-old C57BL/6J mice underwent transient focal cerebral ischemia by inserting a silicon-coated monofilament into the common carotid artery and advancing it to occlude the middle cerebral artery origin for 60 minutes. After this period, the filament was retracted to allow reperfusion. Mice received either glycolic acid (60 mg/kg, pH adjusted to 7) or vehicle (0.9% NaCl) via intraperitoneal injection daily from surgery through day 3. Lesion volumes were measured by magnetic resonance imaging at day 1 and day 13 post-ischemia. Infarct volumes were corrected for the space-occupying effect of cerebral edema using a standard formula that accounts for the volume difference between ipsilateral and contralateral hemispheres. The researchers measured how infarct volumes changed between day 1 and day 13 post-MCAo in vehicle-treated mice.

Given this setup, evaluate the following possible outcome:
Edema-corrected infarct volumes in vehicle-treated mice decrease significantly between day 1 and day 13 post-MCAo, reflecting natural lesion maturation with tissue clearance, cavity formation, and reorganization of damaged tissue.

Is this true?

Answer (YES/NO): NO